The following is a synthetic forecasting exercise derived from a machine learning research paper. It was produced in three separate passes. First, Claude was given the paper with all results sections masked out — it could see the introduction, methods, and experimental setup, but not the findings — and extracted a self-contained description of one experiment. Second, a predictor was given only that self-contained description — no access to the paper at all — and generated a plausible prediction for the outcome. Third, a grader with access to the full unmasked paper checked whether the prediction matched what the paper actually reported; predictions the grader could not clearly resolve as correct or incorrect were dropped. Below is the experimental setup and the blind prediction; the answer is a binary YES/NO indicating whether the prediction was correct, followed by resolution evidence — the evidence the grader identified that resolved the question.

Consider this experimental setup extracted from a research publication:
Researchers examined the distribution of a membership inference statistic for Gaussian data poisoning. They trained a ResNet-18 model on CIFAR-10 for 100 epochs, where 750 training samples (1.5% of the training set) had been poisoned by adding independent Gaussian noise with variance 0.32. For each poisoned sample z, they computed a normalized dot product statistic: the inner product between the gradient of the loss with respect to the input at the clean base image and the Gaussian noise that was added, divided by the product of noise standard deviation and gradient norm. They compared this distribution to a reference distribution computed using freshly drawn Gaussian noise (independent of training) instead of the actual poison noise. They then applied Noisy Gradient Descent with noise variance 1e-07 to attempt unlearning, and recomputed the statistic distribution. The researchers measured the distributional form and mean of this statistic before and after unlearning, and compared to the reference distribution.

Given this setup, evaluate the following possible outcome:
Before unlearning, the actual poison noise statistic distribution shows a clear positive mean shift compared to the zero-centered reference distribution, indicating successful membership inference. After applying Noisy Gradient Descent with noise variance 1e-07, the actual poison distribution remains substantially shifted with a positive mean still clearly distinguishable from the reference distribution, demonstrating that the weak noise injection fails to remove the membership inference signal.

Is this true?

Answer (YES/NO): YES